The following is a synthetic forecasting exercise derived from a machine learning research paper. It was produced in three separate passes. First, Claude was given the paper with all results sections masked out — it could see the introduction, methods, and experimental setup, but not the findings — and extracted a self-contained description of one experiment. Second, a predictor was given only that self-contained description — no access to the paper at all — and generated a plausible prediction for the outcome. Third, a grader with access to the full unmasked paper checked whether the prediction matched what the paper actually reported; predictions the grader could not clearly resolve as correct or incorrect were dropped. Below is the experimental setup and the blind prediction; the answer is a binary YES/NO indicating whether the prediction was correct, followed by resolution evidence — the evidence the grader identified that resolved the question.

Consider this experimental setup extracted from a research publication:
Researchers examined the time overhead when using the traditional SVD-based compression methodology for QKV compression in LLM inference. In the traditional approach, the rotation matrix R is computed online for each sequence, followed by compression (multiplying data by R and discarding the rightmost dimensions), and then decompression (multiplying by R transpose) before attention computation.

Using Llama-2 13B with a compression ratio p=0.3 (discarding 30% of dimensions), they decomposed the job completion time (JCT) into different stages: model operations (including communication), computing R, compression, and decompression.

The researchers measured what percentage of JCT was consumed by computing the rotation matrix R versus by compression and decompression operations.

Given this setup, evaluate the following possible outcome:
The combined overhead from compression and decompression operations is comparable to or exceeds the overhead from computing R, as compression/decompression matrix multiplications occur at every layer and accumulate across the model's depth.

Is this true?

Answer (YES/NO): YES